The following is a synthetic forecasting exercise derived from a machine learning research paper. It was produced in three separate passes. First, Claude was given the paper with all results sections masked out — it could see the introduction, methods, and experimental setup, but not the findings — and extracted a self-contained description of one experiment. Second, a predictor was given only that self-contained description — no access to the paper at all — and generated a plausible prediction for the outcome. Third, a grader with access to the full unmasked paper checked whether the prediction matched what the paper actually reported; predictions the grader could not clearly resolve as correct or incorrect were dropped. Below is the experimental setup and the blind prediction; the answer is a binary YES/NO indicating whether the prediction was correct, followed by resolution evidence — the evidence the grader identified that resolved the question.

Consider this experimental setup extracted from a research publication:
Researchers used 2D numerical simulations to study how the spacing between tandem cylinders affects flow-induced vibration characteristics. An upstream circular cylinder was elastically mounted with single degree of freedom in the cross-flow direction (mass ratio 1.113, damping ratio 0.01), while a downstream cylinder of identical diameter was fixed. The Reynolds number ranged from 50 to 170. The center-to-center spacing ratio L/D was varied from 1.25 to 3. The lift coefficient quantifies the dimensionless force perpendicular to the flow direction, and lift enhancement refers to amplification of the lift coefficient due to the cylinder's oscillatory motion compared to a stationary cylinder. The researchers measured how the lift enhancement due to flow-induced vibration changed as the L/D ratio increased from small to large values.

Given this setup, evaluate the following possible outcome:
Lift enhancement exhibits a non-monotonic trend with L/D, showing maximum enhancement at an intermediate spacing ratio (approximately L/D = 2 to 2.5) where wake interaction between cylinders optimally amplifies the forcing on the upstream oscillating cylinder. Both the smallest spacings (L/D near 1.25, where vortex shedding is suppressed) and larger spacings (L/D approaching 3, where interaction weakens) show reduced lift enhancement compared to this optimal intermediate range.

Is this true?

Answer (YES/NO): NO